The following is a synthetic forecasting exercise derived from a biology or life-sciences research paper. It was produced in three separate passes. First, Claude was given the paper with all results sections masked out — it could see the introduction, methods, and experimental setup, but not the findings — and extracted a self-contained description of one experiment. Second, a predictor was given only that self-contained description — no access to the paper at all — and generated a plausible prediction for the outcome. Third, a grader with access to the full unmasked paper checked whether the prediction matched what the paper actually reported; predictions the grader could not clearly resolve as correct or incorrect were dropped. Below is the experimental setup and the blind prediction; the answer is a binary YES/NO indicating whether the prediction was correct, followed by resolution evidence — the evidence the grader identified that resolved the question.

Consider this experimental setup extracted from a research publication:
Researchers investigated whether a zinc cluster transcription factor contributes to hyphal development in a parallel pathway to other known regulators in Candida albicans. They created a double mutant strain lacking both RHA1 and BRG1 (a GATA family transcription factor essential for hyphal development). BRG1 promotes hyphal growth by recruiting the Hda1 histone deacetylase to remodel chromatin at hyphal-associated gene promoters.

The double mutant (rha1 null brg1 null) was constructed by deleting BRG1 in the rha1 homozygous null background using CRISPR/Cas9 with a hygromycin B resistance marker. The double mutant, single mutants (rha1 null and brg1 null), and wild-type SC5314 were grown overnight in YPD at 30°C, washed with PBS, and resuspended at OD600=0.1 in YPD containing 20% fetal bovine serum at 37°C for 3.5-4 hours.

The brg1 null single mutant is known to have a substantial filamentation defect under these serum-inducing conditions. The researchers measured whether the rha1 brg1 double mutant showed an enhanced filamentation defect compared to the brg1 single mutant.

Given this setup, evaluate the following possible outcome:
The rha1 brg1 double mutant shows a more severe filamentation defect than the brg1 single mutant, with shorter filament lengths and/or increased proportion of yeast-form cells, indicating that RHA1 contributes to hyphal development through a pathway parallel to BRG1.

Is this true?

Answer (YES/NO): NO